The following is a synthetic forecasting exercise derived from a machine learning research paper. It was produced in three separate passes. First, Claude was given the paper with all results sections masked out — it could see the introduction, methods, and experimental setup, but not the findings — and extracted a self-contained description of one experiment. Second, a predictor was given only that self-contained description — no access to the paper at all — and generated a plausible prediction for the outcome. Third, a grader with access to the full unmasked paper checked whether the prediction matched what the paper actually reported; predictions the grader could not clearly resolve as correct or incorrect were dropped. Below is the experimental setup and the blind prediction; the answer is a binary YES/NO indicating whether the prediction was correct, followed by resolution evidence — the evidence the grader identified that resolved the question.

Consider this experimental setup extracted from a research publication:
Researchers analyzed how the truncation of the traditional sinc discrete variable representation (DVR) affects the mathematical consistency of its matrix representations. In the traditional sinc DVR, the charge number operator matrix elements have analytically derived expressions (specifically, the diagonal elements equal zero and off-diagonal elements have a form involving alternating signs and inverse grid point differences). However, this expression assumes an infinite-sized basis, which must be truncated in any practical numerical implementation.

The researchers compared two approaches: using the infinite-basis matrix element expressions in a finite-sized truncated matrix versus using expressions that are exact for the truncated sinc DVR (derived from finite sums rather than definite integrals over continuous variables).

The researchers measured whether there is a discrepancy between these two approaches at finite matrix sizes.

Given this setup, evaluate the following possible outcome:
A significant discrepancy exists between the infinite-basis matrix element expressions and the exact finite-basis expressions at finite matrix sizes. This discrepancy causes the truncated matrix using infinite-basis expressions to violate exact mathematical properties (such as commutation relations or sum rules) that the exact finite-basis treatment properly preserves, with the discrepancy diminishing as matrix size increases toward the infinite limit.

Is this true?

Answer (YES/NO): NO